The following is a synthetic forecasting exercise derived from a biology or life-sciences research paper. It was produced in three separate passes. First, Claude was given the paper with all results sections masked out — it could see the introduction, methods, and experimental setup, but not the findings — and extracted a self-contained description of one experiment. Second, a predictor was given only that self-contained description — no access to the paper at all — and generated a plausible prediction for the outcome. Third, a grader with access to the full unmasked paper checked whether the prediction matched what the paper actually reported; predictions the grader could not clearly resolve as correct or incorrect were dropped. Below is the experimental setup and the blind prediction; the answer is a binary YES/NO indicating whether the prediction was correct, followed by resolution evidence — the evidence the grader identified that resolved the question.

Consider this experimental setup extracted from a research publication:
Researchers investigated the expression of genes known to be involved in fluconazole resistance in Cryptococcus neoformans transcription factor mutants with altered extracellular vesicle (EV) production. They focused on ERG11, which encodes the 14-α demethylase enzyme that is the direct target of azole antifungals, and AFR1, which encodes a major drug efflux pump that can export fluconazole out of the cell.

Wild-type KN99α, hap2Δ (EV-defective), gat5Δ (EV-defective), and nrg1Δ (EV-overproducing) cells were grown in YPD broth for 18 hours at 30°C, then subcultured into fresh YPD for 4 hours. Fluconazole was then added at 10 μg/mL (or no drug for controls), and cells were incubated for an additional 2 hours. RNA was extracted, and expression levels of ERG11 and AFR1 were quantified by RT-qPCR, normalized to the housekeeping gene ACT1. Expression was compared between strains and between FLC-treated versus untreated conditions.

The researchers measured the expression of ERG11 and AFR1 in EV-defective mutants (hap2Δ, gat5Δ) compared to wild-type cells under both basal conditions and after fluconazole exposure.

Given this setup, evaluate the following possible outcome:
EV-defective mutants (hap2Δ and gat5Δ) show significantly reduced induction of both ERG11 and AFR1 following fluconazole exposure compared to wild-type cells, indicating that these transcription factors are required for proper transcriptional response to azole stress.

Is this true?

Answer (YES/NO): NO